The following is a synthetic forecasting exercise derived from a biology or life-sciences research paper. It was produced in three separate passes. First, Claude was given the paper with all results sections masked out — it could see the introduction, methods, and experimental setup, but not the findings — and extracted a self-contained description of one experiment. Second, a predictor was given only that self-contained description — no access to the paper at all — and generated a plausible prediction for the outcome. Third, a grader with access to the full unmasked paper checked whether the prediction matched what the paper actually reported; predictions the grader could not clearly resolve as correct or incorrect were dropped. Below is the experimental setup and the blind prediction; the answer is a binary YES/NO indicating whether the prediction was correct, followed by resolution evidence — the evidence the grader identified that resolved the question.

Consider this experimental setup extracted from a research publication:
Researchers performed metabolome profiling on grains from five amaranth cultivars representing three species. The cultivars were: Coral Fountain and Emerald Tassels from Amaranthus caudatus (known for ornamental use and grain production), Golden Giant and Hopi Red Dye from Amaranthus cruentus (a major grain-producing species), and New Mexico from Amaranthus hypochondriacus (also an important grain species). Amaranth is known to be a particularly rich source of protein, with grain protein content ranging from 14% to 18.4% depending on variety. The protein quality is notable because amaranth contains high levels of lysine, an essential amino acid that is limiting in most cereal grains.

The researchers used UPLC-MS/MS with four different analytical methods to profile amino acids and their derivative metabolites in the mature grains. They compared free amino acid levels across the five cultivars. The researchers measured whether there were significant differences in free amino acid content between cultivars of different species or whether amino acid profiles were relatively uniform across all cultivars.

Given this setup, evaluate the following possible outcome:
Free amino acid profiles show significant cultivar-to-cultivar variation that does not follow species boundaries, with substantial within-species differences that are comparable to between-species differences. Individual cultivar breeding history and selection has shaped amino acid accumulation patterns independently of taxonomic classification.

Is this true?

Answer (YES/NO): NO